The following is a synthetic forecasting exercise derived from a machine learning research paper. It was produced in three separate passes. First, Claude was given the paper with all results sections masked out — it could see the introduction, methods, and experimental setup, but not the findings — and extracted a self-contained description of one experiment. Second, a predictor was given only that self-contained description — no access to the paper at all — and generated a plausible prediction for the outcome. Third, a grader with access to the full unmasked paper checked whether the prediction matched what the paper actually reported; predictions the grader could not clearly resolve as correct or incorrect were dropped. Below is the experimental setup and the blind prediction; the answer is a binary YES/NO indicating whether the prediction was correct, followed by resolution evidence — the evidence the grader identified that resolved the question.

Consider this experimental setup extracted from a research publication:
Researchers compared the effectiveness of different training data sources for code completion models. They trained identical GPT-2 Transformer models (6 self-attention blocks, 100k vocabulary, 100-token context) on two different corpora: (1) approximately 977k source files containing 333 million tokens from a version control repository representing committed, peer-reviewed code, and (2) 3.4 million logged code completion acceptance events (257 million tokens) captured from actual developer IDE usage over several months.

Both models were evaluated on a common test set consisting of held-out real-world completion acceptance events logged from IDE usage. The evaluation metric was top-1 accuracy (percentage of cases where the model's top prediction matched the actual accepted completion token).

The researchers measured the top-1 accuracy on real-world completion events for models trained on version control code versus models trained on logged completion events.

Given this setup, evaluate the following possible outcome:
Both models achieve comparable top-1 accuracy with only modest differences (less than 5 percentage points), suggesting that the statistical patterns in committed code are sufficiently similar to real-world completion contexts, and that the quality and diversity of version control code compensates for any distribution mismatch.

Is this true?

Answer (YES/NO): NO